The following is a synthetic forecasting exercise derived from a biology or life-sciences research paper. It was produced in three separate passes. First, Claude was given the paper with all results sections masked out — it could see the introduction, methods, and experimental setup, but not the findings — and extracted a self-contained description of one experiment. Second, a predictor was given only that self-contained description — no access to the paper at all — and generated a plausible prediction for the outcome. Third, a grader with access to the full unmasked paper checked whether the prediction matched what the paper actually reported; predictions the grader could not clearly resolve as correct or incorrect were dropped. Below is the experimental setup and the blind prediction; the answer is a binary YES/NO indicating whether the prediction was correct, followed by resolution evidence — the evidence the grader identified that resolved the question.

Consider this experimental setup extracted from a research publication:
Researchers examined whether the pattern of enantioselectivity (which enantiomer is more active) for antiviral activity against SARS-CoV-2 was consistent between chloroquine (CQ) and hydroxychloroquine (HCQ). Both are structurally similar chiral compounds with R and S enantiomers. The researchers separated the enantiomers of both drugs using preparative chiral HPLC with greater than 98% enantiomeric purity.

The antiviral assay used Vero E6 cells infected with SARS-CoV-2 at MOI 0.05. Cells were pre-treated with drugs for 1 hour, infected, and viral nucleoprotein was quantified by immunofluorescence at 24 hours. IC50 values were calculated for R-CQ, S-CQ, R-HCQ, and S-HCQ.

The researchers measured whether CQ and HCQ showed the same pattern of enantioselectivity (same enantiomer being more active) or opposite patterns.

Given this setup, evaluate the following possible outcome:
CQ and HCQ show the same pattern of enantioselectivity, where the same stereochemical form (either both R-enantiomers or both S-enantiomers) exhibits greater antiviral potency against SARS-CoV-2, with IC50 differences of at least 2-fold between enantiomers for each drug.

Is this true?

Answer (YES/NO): NO